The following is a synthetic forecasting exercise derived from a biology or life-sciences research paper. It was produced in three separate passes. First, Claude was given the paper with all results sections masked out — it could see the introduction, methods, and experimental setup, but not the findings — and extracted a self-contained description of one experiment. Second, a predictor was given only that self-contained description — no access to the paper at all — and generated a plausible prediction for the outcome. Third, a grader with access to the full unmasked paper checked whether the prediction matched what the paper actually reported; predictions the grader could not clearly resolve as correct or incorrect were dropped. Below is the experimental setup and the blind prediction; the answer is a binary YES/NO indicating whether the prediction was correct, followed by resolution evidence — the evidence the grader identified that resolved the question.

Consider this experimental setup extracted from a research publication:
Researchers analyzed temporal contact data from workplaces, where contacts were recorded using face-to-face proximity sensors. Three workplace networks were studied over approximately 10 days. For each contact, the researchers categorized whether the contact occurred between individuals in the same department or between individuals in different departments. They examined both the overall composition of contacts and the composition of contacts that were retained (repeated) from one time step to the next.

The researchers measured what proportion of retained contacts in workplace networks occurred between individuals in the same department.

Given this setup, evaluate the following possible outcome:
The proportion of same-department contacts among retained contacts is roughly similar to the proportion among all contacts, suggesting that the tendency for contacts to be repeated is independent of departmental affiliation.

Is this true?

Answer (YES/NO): YES